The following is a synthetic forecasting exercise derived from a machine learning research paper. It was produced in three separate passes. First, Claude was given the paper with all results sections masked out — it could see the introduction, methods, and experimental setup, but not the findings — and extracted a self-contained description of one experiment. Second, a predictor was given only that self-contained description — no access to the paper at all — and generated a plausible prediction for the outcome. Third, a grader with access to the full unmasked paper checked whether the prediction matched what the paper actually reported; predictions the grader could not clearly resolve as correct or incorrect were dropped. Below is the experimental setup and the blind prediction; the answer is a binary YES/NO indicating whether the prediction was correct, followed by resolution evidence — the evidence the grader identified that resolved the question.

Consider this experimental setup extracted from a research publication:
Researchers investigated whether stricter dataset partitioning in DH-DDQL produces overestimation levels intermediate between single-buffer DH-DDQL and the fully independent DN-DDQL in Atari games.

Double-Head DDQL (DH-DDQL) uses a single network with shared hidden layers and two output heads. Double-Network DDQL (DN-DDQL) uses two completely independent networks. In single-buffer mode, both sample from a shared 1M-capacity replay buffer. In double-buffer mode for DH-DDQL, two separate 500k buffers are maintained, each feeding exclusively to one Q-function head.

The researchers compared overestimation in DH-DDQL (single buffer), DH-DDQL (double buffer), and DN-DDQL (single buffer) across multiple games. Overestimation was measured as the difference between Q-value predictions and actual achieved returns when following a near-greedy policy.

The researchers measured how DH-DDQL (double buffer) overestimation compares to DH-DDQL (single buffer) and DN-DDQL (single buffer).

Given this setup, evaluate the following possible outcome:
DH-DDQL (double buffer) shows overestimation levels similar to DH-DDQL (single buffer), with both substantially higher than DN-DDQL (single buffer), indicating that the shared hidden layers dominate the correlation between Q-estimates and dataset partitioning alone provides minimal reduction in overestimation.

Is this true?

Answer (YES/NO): NO